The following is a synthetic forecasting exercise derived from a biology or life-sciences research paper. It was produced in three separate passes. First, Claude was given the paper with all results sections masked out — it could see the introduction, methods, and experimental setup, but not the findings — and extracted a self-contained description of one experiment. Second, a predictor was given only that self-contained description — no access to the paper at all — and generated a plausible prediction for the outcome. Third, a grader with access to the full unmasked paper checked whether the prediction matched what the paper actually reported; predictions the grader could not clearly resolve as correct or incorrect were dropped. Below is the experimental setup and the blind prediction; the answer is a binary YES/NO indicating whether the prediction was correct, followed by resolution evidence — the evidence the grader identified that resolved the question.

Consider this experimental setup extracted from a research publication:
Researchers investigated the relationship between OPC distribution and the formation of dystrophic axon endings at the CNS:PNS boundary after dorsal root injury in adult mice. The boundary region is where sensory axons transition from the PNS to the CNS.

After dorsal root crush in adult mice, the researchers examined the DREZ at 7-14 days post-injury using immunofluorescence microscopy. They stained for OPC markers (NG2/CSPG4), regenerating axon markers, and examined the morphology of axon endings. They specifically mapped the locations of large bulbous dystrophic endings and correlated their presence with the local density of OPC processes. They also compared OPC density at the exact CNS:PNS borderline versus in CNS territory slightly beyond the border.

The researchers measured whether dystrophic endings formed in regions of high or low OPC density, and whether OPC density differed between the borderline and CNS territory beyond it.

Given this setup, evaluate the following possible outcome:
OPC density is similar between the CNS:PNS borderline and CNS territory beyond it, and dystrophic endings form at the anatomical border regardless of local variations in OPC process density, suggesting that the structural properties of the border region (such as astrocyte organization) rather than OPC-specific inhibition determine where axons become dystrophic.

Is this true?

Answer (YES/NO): NO